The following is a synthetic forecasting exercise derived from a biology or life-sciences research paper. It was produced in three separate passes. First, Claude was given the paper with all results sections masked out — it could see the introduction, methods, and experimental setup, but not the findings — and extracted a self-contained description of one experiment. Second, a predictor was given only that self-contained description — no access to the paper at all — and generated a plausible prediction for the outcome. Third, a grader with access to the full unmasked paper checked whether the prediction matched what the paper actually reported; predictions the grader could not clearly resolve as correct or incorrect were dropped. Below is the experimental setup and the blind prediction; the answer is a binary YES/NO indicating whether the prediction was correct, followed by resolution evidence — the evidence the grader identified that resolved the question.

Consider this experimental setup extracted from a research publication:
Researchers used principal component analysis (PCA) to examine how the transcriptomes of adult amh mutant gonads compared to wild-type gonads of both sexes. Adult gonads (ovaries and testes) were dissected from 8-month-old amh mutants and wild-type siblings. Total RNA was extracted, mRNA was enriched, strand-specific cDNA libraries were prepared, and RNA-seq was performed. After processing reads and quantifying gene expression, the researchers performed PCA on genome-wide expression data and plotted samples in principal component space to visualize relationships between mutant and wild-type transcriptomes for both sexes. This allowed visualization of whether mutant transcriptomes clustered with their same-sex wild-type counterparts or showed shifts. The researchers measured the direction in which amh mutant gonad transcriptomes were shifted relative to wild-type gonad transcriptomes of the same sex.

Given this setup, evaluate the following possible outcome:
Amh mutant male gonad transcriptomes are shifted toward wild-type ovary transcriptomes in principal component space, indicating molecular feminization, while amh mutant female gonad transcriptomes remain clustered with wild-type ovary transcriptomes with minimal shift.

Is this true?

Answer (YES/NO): NO